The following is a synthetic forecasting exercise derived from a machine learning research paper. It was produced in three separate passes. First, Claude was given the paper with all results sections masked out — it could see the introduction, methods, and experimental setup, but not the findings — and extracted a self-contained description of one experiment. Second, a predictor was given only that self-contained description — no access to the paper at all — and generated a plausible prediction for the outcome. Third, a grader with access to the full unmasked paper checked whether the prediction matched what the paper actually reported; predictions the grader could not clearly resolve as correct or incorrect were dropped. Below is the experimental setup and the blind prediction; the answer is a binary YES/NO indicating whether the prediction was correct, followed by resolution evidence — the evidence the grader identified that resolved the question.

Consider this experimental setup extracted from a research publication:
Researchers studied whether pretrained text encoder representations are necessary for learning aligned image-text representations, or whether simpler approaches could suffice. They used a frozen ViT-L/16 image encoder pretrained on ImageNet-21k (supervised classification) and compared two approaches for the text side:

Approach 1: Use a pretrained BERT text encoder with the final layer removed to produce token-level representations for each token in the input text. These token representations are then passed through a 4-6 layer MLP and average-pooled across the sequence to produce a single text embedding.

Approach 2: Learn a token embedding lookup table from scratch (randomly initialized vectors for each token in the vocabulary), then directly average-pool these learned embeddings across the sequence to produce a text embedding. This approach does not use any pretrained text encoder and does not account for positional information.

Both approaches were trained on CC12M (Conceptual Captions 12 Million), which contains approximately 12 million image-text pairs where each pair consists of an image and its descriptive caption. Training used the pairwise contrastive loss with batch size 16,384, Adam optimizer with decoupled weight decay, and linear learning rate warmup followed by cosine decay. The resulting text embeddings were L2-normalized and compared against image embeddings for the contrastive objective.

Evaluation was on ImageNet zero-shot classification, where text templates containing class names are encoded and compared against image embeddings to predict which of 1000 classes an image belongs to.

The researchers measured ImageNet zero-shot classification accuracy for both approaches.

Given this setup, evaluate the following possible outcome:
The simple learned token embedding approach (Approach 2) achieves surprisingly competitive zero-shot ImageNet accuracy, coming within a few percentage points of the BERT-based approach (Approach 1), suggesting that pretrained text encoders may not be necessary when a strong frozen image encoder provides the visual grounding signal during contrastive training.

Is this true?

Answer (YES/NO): NO